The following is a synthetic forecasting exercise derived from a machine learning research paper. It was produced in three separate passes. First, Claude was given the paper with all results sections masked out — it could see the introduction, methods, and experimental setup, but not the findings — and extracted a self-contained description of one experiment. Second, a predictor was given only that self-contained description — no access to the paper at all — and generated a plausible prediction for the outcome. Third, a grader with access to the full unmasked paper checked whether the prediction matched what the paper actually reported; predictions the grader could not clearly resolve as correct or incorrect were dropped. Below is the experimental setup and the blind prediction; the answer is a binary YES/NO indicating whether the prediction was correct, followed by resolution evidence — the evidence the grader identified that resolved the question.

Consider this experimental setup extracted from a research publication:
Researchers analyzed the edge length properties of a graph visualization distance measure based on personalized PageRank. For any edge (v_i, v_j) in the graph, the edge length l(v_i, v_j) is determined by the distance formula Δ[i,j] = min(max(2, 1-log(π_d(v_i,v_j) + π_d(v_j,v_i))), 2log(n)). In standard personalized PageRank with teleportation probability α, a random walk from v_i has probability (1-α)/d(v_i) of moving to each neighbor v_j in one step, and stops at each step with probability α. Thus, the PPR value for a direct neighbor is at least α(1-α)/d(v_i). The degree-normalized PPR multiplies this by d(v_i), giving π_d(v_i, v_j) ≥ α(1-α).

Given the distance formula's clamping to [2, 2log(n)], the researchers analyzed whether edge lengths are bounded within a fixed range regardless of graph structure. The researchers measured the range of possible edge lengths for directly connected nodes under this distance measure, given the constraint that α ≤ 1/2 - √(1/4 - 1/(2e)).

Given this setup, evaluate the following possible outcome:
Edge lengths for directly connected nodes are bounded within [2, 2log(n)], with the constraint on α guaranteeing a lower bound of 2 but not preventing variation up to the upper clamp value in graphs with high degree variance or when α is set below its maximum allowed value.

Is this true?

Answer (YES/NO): NO